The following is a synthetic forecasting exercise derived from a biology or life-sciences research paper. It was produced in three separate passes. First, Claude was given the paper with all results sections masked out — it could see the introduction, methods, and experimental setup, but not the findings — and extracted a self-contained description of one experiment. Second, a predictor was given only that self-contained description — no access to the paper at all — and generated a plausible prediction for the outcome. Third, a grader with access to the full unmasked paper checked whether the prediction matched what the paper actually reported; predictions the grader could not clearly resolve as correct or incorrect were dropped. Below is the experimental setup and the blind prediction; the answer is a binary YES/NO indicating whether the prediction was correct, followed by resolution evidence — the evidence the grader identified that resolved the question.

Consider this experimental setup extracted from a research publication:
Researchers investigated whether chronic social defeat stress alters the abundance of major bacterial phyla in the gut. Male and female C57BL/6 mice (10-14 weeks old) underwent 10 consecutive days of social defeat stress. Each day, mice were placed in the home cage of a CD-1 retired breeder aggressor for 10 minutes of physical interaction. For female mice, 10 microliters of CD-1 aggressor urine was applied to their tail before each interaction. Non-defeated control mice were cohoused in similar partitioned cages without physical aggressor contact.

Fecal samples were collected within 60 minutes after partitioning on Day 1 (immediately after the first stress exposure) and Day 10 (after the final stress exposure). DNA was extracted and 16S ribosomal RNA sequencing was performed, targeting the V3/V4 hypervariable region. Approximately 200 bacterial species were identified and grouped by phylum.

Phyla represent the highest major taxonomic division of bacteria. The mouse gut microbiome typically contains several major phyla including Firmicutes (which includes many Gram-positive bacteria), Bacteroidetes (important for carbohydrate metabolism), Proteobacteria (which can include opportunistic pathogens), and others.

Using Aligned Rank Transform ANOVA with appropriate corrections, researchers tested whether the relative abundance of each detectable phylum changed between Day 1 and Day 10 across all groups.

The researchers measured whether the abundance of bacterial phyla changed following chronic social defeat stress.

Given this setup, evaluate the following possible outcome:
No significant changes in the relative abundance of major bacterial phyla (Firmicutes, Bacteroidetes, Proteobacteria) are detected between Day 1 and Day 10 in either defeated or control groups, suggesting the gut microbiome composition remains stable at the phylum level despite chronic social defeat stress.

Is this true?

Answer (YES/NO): NO